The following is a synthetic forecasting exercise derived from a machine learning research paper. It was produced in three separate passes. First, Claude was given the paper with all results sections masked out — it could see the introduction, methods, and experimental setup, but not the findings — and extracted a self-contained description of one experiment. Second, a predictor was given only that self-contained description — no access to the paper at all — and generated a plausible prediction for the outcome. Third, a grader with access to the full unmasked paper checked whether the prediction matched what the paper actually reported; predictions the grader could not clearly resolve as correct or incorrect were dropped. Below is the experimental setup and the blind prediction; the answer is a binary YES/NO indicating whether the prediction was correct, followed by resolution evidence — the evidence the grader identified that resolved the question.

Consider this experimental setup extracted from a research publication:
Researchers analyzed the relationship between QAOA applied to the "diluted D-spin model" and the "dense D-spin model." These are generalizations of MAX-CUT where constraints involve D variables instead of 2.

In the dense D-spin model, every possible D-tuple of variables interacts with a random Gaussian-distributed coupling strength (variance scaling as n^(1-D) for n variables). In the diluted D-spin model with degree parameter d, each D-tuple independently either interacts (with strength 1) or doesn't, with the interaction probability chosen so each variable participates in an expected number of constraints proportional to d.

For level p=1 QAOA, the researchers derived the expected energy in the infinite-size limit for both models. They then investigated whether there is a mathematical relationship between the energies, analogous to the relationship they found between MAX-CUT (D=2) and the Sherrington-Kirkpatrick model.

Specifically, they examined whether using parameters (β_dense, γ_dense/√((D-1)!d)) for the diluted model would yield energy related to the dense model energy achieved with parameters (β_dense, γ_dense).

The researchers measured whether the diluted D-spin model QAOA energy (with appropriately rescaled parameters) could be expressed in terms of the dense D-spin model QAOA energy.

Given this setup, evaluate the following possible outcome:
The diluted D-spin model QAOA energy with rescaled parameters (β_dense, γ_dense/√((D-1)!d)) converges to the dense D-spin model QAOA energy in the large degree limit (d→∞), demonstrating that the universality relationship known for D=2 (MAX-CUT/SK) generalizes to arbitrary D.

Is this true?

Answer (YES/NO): NO